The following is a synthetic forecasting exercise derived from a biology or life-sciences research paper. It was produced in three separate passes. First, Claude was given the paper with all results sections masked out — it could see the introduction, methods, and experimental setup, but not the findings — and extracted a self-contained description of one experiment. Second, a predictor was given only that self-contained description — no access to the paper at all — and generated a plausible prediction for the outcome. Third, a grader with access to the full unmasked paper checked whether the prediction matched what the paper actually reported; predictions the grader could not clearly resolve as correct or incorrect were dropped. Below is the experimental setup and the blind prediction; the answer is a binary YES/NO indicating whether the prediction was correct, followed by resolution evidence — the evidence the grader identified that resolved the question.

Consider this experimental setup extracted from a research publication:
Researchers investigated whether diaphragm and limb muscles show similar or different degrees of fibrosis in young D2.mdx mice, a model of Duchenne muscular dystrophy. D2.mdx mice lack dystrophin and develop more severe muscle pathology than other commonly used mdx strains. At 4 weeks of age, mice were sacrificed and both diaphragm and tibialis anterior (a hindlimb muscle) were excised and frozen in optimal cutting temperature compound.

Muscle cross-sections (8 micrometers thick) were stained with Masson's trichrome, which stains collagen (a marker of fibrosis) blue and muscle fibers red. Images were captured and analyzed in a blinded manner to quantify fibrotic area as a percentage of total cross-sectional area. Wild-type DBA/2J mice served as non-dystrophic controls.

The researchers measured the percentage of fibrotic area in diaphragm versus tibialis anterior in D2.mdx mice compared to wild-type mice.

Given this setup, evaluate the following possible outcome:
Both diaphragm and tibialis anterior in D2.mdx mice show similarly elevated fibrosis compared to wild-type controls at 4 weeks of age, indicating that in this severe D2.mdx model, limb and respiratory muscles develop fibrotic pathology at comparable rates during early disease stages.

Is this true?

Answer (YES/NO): NO